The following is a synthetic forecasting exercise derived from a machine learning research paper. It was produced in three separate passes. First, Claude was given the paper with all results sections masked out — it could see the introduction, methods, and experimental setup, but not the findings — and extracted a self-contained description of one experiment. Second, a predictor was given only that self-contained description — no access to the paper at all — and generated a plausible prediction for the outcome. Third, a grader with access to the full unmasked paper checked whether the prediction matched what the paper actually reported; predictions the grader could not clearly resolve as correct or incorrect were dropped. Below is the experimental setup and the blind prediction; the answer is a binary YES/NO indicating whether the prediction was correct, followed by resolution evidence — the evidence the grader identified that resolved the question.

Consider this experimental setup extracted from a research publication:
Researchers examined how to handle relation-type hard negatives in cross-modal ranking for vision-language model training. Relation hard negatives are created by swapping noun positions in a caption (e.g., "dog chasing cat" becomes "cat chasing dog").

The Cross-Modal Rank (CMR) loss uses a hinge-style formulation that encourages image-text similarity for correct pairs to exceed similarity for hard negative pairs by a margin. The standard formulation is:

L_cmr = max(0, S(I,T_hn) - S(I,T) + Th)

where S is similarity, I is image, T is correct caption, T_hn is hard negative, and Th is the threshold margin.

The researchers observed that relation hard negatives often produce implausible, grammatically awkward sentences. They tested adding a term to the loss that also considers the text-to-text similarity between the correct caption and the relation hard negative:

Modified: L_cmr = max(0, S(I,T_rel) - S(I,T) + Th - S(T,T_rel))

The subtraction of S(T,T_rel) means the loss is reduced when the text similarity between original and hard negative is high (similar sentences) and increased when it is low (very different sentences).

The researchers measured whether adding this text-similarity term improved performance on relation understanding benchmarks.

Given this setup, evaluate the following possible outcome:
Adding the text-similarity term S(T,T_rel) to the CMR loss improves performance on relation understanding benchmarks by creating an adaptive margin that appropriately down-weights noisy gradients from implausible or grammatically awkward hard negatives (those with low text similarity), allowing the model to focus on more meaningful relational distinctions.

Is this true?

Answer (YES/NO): NO